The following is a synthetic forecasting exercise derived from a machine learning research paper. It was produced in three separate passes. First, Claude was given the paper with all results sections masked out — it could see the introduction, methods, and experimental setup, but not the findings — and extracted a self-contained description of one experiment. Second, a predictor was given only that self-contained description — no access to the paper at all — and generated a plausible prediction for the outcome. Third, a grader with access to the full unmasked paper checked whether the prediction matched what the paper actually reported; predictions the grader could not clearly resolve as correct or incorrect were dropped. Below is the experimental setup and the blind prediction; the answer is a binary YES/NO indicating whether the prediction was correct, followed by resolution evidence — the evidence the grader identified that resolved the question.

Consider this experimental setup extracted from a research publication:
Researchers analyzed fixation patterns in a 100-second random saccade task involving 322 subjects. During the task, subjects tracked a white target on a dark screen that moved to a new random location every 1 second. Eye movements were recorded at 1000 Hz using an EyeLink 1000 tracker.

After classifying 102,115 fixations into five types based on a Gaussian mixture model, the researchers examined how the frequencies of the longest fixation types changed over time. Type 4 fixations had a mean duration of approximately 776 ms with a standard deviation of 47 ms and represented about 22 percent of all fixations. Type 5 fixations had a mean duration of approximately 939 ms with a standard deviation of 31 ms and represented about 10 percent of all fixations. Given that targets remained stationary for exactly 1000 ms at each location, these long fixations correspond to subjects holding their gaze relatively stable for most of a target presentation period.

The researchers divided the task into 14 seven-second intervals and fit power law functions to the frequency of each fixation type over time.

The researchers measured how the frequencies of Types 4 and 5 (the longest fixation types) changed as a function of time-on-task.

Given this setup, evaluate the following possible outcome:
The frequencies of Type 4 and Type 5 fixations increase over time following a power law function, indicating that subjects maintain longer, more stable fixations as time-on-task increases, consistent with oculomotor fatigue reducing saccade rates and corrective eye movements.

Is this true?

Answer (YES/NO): NO